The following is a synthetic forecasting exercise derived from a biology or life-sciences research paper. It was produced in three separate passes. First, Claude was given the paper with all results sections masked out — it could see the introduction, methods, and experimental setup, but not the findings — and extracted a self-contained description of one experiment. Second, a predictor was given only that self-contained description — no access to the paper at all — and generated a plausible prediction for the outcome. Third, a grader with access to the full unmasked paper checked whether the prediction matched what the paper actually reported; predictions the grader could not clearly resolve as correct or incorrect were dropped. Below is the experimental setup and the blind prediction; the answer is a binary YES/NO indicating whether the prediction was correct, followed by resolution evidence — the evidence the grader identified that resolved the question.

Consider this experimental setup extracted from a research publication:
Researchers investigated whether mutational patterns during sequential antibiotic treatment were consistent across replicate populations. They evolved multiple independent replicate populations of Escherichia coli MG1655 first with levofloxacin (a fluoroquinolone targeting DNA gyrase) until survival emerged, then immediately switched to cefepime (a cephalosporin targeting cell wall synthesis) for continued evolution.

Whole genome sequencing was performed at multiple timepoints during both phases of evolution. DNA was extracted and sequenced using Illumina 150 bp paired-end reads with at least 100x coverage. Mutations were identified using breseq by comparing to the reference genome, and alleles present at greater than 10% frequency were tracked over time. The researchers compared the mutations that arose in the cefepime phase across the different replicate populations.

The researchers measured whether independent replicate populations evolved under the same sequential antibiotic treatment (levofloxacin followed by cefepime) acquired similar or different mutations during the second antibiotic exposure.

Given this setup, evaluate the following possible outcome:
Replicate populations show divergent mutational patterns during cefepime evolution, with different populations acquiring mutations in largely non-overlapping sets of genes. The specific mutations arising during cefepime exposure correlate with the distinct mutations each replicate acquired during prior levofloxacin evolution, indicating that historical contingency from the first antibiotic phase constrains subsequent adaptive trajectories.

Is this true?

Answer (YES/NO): NO